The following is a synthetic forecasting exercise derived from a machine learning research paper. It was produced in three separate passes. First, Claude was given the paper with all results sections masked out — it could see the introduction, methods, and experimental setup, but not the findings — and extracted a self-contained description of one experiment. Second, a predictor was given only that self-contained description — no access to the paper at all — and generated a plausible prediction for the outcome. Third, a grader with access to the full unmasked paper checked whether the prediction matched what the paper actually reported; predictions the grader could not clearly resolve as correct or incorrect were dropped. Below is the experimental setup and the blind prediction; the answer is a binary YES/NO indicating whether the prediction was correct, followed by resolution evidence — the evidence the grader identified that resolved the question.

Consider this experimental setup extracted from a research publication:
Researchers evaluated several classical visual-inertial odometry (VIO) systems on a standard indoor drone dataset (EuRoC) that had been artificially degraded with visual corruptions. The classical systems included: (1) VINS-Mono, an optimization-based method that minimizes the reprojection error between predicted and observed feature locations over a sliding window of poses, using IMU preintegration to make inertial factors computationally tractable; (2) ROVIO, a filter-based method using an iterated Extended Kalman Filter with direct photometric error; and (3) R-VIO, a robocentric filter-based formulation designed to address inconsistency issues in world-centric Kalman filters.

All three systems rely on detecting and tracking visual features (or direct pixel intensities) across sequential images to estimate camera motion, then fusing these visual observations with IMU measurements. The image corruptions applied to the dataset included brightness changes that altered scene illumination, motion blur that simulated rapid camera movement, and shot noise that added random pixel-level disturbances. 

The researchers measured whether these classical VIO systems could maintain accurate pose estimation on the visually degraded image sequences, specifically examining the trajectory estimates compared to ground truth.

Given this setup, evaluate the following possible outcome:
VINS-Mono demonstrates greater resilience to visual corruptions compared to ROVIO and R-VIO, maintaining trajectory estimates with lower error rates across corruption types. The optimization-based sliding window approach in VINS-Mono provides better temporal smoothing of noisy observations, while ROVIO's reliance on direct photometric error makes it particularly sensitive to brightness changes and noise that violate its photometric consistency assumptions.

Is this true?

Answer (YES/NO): NO